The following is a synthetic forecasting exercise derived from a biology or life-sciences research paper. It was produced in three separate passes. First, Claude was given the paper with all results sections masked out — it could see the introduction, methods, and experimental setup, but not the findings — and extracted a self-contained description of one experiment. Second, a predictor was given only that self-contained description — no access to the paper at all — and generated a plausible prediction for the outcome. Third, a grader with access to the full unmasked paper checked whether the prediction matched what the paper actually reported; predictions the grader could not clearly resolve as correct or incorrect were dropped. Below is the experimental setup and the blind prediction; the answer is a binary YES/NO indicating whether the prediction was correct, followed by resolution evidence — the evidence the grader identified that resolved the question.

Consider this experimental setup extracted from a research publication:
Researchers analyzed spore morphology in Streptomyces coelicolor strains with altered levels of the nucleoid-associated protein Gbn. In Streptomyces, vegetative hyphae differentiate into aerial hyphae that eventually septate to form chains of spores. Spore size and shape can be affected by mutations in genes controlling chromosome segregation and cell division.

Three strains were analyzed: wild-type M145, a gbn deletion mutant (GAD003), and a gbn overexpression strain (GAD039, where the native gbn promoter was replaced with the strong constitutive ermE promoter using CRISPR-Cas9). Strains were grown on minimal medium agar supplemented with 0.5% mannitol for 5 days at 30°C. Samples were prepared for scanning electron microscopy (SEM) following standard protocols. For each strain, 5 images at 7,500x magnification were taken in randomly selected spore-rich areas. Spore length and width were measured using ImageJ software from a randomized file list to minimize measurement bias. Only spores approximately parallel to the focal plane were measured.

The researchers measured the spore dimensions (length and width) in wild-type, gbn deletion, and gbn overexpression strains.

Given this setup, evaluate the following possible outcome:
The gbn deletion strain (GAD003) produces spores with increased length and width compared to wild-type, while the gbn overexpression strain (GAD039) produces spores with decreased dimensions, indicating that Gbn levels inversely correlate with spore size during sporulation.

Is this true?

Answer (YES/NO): NO